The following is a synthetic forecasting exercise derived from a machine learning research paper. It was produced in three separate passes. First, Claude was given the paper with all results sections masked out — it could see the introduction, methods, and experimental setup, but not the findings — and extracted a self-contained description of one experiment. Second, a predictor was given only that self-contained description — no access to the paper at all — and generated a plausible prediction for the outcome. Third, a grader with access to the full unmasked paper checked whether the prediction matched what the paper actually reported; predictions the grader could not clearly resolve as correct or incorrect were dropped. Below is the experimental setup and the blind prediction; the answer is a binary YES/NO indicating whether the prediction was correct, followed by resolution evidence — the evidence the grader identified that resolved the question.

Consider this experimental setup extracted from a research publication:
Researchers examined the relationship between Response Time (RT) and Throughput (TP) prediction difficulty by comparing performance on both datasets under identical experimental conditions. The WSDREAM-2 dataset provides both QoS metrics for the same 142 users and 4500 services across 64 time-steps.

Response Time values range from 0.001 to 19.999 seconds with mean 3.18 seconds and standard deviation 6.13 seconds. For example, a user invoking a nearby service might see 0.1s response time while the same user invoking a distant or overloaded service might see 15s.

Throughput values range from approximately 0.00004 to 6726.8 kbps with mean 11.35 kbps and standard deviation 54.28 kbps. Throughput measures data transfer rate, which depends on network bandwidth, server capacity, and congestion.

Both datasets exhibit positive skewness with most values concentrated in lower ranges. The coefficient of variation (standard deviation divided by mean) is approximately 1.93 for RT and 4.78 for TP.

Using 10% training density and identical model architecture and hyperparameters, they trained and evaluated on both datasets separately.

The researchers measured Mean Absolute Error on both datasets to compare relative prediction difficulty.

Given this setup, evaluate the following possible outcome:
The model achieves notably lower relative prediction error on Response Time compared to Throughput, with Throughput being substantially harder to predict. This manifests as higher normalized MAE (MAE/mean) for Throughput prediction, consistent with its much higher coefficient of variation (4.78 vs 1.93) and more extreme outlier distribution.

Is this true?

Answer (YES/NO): YES